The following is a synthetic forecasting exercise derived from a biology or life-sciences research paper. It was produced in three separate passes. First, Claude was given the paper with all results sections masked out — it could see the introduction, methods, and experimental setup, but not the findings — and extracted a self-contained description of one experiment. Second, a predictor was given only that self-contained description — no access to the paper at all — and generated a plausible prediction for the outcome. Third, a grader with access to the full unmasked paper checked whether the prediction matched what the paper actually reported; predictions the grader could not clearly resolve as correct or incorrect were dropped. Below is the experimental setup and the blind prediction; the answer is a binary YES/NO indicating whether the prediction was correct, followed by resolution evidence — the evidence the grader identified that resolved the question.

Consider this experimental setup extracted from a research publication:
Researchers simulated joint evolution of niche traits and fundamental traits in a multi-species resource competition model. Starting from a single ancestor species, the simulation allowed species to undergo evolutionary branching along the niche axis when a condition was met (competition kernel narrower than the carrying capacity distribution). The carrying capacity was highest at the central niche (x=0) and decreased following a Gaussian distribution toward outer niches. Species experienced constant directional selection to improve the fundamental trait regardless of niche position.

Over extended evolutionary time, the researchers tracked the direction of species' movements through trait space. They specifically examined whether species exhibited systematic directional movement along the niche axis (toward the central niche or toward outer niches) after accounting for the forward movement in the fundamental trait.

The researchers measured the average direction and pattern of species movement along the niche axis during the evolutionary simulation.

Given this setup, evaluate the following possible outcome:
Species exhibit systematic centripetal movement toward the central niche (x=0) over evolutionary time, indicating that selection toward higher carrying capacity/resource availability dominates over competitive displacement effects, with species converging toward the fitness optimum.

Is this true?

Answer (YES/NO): NO